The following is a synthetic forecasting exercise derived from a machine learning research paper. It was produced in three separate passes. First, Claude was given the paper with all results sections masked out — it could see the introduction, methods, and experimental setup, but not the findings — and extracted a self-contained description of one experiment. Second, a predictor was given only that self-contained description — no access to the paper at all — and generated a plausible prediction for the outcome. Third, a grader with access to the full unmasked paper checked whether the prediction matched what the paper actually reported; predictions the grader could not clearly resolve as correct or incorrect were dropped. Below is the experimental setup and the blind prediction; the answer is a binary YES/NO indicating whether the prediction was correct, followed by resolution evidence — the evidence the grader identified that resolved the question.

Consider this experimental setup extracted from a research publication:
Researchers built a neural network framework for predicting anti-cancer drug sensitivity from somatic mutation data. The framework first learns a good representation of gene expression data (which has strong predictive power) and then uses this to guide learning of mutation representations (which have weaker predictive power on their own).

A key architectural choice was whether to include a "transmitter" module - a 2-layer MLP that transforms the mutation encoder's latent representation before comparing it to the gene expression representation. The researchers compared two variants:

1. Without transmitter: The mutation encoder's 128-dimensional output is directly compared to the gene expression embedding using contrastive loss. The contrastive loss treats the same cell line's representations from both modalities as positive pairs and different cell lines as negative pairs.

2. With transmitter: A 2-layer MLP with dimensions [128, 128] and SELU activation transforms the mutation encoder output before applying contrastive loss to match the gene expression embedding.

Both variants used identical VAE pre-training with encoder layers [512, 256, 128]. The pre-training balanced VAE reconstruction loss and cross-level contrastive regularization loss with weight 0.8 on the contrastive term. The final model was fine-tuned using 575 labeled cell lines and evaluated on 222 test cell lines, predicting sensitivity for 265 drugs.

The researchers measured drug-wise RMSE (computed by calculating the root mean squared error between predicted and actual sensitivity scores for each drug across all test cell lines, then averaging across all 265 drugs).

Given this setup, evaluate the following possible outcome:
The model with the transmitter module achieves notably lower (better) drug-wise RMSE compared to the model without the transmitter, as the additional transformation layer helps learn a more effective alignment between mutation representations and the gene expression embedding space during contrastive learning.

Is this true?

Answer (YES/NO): YES